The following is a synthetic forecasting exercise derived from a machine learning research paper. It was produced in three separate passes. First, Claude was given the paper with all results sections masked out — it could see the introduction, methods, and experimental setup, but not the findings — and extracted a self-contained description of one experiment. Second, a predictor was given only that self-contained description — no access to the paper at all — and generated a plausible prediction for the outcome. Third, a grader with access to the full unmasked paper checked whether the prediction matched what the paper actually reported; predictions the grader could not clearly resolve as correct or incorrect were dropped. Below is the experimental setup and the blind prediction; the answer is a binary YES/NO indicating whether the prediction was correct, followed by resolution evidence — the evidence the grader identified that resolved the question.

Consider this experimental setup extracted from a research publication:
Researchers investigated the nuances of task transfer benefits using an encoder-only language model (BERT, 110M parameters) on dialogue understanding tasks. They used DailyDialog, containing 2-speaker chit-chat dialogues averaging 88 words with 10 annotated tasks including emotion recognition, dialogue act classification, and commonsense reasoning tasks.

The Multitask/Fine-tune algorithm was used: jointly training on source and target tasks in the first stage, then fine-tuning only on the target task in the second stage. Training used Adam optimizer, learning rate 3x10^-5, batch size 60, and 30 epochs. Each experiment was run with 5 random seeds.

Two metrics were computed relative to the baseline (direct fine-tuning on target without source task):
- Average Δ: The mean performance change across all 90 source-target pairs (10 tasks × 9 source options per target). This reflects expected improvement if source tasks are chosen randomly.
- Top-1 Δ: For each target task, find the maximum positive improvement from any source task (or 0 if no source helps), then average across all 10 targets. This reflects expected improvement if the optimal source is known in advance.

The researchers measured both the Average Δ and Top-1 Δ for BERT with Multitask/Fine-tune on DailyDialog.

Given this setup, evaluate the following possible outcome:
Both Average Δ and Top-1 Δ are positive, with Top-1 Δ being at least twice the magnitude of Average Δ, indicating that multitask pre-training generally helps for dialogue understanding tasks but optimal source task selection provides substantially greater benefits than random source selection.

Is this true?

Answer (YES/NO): NO